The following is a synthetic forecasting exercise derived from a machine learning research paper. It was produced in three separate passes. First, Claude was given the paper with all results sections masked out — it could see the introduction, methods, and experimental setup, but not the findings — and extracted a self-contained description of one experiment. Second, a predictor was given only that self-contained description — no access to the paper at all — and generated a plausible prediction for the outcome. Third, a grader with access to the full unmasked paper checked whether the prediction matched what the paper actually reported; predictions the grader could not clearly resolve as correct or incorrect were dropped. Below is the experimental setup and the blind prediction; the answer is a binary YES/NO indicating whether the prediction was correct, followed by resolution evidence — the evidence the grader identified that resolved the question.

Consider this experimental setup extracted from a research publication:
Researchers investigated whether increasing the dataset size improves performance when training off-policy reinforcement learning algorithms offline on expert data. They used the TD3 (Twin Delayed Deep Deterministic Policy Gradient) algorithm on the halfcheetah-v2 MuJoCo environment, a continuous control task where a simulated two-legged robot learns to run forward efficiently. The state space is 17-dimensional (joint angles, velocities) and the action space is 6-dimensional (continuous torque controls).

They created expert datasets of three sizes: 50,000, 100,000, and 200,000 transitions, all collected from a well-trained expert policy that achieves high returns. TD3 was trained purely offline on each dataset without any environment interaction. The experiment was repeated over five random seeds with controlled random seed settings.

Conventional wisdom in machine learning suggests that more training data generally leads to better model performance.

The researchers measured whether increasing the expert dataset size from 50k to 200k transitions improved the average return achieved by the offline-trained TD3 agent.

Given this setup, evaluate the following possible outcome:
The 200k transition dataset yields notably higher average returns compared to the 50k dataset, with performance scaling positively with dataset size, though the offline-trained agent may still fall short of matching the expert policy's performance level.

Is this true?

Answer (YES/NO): NO